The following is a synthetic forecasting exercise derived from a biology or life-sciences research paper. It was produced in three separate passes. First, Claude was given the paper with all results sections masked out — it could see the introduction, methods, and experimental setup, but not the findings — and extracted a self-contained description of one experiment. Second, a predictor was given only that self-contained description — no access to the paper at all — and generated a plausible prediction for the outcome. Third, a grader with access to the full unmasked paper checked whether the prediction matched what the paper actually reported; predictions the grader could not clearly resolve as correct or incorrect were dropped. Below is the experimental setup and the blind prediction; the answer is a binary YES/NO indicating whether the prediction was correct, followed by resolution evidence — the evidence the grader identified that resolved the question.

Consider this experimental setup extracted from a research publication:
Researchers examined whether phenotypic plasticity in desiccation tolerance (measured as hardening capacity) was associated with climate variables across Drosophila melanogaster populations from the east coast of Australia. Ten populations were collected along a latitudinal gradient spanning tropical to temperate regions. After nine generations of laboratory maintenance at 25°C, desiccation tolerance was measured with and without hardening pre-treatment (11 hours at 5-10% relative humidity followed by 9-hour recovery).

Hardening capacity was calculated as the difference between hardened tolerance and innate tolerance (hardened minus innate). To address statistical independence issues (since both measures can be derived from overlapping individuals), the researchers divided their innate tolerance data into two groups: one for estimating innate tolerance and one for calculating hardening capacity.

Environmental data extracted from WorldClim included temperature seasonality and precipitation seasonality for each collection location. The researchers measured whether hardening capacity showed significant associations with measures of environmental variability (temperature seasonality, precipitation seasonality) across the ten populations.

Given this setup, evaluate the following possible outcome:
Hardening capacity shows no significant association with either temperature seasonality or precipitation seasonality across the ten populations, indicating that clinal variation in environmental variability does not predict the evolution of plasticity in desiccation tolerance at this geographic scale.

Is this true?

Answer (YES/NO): YES